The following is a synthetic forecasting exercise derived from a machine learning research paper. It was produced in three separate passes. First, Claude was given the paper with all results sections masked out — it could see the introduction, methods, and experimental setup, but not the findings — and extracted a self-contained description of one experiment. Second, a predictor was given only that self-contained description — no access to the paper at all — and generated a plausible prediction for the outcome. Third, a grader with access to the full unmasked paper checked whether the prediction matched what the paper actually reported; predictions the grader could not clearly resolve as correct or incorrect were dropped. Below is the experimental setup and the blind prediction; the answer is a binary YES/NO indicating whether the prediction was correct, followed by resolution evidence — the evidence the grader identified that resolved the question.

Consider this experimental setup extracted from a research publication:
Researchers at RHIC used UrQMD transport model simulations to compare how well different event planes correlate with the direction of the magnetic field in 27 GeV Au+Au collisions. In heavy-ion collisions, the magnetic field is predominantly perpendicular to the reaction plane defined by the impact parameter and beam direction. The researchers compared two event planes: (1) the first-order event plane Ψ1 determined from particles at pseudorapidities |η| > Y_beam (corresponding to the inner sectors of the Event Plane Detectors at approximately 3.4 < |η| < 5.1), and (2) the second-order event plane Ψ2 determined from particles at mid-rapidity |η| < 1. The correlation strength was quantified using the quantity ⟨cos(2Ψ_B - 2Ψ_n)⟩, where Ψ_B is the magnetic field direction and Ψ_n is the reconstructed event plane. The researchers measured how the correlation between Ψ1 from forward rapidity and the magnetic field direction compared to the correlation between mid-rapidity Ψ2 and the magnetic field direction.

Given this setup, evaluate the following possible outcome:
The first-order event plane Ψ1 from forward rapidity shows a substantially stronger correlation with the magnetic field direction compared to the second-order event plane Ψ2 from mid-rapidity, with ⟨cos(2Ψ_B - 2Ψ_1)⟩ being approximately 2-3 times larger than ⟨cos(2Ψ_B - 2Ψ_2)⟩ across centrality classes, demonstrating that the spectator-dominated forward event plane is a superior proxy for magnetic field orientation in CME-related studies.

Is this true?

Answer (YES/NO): NO